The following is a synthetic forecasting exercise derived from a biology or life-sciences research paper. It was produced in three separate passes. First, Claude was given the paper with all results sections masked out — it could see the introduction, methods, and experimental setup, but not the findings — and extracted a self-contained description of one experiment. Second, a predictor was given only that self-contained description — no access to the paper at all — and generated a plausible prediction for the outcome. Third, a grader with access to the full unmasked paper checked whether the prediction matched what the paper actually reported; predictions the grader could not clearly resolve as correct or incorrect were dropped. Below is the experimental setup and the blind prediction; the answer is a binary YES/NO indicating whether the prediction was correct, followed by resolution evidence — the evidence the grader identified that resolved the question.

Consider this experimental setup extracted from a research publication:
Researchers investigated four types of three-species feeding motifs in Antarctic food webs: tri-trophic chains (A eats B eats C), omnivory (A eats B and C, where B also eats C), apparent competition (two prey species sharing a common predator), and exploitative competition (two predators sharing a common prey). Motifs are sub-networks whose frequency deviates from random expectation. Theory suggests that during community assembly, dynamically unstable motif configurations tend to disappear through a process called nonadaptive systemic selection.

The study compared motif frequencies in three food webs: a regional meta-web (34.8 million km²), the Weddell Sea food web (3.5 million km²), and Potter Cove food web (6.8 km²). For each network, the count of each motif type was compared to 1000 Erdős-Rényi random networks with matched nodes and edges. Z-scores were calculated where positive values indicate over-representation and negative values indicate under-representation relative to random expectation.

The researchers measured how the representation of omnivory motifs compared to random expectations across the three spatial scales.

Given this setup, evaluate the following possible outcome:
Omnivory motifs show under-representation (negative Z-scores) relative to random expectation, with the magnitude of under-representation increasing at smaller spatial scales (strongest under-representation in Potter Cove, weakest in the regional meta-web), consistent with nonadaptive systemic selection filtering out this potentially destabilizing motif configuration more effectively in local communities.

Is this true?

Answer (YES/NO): NO